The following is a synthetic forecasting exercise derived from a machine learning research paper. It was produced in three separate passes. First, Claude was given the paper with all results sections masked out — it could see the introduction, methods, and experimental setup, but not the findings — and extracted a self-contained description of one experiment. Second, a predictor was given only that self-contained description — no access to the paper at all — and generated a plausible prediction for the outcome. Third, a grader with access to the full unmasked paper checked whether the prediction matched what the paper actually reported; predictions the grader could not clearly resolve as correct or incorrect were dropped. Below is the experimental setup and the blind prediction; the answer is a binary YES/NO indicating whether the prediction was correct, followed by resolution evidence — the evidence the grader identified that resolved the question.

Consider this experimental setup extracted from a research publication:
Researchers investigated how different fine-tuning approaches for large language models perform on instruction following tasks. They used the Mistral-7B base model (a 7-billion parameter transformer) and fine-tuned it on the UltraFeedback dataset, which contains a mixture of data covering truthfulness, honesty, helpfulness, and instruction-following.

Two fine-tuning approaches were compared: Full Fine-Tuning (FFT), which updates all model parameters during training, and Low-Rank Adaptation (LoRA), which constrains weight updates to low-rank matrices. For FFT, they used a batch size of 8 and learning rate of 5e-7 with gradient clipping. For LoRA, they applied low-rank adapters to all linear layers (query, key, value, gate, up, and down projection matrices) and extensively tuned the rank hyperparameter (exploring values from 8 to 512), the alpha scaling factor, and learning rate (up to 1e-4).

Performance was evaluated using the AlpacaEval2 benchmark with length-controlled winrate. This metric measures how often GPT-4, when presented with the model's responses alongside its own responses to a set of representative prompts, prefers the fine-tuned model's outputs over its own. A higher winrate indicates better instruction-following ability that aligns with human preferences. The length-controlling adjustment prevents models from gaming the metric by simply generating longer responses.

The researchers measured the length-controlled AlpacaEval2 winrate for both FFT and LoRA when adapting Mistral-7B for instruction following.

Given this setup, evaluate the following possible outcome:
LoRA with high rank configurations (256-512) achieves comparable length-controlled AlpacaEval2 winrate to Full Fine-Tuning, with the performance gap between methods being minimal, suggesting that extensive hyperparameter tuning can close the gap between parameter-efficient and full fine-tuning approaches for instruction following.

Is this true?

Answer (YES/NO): NO